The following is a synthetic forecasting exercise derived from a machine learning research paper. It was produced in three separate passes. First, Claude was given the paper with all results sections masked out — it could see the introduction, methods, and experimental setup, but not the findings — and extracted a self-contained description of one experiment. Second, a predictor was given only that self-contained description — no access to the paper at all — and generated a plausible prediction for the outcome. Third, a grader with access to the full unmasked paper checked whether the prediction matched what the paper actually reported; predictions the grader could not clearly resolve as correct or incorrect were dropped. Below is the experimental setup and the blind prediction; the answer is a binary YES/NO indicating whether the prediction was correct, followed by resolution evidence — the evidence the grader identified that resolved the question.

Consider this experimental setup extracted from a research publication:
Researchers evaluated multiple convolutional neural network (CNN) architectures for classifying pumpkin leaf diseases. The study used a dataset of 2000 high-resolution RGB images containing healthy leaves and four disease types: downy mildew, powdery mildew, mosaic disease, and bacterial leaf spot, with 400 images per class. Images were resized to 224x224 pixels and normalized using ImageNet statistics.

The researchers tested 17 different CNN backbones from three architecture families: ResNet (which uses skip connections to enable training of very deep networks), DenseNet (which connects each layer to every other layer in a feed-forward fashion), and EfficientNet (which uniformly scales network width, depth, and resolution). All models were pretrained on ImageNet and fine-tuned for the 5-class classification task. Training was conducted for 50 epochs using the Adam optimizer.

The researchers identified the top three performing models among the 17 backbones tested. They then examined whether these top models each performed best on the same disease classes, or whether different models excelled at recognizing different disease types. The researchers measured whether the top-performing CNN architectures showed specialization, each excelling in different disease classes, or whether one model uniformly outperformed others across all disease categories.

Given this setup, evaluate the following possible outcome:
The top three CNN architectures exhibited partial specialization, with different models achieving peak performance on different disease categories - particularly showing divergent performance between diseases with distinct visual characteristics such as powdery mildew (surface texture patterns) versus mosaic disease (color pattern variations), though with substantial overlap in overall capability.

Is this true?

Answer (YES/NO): YES